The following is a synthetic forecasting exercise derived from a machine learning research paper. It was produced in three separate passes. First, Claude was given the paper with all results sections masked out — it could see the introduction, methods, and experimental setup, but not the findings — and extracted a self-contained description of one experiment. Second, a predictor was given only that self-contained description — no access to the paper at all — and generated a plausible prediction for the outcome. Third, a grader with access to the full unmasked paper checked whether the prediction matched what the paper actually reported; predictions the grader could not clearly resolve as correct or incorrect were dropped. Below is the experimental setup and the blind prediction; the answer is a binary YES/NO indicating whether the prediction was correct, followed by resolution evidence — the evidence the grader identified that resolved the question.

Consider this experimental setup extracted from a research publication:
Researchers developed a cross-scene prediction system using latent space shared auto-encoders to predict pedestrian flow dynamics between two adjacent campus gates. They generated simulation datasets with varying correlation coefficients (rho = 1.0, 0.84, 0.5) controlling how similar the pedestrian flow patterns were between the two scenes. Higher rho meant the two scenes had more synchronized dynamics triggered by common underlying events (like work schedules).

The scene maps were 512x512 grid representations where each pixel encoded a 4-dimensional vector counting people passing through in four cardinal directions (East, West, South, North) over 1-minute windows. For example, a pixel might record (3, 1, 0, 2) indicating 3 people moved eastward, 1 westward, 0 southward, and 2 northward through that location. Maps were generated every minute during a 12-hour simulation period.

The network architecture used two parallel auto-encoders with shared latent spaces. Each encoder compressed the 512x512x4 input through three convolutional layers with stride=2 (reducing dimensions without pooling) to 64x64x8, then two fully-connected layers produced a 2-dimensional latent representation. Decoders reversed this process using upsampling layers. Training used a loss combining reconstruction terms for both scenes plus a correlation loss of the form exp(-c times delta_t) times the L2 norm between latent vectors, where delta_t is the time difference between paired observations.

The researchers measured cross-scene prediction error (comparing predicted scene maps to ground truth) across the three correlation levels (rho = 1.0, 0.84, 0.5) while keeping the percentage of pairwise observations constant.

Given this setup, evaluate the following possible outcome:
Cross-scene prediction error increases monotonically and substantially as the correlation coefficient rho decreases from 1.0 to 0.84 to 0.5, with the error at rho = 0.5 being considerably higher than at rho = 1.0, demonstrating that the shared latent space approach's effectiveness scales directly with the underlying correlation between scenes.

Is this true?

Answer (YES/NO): YES